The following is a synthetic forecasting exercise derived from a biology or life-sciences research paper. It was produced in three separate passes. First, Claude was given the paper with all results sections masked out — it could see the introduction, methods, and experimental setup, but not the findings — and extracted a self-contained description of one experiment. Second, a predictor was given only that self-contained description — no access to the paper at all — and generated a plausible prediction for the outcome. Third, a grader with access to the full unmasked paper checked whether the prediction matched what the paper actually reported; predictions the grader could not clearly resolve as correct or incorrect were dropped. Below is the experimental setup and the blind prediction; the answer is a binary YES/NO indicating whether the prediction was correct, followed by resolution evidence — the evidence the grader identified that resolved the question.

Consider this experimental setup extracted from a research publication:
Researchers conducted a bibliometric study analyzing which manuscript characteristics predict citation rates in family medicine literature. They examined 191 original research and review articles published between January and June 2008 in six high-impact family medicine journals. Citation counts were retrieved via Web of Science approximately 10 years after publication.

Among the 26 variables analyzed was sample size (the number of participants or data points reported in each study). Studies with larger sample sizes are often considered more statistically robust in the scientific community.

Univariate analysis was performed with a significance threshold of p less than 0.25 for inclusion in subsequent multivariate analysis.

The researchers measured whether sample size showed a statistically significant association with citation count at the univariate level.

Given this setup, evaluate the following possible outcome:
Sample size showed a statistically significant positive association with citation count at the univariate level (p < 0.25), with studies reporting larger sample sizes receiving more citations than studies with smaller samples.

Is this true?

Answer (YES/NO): NO